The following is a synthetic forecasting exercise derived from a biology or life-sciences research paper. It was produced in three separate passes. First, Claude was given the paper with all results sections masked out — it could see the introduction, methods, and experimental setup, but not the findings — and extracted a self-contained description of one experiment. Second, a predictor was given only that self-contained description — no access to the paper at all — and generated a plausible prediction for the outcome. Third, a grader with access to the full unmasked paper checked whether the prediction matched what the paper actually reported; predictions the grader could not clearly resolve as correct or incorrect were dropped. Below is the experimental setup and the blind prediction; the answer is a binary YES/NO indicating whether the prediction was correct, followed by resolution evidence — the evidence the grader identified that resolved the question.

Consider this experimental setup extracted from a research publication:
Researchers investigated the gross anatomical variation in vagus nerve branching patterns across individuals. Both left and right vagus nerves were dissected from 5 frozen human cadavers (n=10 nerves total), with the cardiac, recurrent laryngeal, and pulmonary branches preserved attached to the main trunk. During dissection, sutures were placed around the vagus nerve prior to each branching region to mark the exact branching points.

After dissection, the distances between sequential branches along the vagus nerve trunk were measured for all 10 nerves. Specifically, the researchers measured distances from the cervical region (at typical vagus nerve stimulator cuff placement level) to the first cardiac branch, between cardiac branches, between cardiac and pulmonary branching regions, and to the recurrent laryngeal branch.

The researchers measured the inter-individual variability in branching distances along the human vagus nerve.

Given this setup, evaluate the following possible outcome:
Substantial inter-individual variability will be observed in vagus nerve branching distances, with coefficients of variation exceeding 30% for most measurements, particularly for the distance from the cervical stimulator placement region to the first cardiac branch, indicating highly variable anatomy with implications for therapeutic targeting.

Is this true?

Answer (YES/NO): NO